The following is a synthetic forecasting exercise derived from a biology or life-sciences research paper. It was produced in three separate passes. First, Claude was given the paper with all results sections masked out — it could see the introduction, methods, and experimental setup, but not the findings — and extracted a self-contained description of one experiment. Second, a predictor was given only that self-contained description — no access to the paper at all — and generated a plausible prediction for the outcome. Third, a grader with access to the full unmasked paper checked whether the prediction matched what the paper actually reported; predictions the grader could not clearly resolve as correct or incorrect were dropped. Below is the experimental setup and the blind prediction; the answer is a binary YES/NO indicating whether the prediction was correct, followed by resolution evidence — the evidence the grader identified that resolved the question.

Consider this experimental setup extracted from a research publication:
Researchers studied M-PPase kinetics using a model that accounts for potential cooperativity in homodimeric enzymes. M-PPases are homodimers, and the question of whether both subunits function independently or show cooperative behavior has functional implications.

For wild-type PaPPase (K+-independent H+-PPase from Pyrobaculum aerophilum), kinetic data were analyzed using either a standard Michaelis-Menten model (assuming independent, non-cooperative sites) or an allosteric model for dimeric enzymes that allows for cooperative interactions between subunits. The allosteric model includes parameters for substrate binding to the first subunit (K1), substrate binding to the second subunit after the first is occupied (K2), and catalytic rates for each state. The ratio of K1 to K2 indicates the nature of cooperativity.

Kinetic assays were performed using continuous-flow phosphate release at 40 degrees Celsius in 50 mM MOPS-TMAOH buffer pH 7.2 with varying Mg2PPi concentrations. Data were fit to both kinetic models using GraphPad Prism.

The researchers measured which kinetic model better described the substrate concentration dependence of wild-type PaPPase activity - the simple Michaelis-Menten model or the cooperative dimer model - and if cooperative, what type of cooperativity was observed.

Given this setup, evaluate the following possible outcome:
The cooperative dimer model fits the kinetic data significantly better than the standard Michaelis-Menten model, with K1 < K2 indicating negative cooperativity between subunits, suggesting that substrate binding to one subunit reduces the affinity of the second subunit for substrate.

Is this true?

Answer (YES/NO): YES